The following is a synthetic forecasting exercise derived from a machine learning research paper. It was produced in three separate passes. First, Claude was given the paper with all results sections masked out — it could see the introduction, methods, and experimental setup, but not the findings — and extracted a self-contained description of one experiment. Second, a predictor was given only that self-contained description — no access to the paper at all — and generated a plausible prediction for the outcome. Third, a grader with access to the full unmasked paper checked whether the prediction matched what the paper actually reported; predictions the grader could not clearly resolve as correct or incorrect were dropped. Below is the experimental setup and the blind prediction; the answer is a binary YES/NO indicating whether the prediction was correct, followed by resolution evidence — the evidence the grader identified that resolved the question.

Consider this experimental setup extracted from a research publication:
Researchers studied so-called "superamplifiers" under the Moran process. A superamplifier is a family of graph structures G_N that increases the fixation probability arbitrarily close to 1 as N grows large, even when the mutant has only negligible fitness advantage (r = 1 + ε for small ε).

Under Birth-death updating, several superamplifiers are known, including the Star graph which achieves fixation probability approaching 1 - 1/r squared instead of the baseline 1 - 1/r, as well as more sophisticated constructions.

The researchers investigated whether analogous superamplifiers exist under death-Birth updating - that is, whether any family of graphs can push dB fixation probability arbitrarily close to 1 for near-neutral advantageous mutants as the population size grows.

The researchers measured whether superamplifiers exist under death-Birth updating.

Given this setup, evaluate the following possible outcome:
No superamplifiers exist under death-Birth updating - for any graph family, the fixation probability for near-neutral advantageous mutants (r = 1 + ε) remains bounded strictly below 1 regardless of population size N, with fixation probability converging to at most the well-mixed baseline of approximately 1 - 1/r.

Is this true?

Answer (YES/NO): NO